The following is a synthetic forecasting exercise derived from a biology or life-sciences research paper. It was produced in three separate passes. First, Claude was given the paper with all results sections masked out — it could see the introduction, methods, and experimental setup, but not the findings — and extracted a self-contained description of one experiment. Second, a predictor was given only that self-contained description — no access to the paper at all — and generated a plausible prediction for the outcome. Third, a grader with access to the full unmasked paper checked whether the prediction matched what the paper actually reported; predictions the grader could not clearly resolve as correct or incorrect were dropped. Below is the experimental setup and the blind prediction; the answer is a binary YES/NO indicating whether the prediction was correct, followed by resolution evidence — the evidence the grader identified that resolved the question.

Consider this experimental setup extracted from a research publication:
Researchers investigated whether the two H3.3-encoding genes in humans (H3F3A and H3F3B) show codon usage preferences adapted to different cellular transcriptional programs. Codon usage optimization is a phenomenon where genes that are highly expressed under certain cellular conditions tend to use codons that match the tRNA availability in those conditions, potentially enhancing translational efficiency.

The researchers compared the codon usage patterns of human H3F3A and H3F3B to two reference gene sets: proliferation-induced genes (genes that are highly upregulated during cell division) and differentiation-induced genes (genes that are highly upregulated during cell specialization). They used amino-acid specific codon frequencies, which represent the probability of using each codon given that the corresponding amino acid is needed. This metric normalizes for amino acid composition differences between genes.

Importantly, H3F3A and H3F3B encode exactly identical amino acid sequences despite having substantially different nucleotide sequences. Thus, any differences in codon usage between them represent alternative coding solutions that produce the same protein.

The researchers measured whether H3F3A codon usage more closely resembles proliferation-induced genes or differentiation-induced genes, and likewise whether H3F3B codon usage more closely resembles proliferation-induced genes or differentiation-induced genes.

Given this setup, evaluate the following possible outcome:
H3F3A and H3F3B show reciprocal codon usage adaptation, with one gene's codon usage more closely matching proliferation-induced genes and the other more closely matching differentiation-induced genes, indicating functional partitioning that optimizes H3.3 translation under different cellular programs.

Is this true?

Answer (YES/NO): YES